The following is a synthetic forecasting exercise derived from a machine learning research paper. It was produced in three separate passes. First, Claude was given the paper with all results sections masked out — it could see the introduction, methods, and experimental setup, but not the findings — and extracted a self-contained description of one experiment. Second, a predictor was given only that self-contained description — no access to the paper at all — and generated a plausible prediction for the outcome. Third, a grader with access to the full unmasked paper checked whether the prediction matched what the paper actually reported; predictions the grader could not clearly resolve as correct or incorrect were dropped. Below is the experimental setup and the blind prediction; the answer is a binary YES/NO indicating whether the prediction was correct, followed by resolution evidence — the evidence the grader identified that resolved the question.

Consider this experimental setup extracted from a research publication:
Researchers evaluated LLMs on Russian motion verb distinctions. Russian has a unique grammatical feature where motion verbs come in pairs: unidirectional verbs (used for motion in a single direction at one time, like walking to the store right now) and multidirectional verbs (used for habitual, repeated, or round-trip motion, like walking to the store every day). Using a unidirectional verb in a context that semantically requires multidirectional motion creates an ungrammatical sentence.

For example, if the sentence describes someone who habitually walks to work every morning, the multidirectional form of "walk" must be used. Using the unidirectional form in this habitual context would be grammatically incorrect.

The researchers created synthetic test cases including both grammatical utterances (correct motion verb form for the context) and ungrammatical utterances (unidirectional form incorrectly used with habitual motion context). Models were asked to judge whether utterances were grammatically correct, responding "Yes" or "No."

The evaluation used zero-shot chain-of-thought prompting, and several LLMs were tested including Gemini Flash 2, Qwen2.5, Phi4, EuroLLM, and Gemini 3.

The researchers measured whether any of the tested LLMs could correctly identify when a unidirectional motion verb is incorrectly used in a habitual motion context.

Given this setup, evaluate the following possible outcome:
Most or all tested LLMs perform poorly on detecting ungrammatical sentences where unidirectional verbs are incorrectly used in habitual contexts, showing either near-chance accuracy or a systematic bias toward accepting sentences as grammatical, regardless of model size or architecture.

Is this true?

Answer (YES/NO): YES